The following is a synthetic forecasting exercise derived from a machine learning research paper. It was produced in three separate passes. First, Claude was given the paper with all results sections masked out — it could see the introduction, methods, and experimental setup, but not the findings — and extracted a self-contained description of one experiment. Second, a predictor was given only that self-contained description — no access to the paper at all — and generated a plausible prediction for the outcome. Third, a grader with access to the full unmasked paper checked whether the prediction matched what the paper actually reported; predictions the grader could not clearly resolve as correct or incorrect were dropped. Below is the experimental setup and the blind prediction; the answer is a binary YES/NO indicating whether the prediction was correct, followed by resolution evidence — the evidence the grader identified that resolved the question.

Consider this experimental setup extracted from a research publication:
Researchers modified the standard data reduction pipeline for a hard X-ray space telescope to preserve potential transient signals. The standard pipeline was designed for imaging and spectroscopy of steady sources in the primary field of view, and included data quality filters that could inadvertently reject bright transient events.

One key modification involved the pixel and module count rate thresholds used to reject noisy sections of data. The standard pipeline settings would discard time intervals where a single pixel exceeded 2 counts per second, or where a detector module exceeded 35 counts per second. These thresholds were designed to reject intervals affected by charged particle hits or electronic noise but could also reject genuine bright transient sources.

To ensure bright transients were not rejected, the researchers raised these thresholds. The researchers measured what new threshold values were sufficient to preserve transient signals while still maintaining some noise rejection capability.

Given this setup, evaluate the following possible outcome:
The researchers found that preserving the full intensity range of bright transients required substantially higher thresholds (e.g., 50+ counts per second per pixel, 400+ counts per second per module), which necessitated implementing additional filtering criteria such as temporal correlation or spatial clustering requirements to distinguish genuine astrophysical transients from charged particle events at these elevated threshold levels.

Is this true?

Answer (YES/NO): NO